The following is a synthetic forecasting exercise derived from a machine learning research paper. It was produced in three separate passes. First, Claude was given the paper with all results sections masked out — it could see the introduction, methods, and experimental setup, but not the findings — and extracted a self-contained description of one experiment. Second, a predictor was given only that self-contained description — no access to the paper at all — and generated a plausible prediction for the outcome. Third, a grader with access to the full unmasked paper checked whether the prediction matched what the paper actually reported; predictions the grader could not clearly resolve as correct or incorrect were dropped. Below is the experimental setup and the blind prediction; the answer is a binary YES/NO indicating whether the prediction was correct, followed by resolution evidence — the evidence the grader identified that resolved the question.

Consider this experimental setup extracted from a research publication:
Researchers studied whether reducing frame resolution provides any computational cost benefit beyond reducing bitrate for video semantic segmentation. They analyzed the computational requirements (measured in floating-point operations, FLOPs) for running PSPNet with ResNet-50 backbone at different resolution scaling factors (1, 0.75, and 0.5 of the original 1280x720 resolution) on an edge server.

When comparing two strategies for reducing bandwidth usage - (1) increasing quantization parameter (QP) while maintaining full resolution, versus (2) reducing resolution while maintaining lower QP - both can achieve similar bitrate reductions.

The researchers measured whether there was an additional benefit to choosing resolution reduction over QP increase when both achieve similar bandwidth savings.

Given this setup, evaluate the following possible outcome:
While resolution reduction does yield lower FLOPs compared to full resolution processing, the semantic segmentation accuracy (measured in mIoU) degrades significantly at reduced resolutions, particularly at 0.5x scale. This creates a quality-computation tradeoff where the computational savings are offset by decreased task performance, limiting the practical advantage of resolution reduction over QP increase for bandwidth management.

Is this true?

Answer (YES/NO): NO